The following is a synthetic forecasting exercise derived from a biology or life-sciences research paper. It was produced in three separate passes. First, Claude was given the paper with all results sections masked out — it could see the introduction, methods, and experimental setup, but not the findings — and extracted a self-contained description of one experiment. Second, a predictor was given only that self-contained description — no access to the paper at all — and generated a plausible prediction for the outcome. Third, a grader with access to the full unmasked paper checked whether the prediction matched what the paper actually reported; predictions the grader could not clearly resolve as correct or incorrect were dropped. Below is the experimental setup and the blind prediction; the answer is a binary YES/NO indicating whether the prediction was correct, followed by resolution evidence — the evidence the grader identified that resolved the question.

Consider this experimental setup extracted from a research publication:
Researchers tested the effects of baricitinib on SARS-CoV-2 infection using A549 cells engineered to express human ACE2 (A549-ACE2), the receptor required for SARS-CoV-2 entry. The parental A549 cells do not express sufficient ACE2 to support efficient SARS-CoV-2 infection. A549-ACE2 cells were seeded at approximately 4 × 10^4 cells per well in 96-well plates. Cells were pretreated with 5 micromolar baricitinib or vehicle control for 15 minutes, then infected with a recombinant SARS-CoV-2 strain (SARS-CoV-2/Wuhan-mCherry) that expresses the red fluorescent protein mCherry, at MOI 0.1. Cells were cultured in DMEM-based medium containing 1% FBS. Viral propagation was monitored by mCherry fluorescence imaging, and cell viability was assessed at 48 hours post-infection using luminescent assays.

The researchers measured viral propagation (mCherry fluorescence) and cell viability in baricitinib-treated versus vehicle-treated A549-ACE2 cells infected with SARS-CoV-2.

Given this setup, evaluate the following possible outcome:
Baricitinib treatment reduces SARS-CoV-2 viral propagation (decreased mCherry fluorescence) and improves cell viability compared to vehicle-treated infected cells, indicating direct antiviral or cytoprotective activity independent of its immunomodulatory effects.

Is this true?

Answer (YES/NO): NO